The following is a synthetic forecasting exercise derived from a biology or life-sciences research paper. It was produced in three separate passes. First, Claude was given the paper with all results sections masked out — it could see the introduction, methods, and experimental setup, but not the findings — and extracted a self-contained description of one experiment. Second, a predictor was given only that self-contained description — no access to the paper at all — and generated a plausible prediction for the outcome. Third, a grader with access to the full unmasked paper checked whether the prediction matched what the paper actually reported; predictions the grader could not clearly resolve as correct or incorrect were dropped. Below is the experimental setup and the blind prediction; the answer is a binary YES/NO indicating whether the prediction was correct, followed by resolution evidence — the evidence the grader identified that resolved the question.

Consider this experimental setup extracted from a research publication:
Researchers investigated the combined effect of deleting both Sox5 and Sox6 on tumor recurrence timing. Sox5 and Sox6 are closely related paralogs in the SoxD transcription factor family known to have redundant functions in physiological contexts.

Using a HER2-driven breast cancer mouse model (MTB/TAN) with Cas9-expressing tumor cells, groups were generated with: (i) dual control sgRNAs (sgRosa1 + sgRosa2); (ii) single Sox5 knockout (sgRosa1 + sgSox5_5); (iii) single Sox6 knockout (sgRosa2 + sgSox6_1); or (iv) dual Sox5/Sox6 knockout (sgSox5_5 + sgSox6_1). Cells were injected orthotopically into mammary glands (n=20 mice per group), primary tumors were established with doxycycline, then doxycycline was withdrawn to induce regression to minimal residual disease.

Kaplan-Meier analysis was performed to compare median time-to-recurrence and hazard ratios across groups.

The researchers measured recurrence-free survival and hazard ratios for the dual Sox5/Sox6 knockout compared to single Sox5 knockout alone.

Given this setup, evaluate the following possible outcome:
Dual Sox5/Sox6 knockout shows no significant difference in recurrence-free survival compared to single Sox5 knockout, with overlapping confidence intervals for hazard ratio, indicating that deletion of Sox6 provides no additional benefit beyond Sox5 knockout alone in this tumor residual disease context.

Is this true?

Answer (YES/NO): YES